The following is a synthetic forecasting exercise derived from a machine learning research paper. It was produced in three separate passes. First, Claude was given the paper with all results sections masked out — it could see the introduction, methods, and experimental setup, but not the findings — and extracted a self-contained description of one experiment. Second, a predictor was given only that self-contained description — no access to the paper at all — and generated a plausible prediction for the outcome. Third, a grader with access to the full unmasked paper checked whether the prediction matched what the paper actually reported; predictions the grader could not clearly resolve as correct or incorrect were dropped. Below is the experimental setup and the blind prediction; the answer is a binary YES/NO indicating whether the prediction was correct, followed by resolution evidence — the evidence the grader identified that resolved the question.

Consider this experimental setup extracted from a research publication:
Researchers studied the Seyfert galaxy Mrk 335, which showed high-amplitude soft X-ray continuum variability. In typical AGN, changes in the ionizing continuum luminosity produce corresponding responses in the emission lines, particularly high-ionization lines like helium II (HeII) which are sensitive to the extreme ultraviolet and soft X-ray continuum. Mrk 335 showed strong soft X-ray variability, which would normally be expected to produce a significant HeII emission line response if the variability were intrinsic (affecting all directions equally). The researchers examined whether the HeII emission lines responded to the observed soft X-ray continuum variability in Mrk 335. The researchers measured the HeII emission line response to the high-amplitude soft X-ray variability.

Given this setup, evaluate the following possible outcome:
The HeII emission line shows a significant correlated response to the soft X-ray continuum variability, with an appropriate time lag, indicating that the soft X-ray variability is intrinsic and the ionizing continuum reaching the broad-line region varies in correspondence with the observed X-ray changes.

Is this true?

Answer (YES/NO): NO